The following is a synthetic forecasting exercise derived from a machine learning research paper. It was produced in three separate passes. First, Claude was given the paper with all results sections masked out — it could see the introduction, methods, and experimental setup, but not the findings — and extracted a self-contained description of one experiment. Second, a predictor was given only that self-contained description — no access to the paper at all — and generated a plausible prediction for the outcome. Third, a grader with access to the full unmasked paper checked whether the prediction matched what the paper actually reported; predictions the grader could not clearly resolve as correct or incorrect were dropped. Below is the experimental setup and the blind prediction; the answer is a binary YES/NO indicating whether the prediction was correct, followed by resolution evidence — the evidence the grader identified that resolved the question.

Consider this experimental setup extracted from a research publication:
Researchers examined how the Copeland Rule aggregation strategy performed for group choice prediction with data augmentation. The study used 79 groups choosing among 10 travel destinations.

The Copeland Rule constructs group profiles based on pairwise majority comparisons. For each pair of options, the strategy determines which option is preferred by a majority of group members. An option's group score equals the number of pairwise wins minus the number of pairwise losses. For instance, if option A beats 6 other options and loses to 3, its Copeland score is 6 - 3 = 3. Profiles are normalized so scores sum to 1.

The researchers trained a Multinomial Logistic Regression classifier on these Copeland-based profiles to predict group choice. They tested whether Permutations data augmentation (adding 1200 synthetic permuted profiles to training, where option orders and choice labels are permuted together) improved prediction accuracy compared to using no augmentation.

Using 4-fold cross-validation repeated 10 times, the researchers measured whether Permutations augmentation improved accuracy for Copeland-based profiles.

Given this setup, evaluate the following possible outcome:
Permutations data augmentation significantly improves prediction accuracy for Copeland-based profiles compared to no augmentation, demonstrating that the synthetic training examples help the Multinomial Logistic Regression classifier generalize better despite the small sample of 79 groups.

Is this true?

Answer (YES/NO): YES